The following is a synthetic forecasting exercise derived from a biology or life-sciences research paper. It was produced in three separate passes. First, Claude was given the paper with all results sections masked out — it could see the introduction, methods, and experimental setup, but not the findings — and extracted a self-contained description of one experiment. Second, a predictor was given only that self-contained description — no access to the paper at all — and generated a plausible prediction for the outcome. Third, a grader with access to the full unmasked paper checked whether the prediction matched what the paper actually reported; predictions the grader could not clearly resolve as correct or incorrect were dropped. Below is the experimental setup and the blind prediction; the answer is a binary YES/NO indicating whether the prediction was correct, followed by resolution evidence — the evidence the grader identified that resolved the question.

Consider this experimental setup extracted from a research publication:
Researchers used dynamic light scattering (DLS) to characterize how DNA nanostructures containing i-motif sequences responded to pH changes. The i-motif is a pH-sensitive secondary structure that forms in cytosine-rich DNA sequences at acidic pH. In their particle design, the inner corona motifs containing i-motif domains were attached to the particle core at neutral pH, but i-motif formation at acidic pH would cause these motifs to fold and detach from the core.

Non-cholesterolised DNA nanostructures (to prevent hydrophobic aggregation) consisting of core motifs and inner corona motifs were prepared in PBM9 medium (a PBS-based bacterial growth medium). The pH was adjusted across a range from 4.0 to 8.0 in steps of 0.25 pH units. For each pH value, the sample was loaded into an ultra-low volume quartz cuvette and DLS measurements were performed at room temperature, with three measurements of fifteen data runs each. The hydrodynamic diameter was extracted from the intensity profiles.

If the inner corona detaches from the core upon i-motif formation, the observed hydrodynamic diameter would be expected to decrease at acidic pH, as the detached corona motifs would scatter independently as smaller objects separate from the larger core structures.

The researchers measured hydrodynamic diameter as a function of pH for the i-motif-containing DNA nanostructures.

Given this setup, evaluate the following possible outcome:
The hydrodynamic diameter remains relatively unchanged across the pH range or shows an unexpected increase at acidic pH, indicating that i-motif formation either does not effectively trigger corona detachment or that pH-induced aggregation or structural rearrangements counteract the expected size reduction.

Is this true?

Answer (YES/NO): NO